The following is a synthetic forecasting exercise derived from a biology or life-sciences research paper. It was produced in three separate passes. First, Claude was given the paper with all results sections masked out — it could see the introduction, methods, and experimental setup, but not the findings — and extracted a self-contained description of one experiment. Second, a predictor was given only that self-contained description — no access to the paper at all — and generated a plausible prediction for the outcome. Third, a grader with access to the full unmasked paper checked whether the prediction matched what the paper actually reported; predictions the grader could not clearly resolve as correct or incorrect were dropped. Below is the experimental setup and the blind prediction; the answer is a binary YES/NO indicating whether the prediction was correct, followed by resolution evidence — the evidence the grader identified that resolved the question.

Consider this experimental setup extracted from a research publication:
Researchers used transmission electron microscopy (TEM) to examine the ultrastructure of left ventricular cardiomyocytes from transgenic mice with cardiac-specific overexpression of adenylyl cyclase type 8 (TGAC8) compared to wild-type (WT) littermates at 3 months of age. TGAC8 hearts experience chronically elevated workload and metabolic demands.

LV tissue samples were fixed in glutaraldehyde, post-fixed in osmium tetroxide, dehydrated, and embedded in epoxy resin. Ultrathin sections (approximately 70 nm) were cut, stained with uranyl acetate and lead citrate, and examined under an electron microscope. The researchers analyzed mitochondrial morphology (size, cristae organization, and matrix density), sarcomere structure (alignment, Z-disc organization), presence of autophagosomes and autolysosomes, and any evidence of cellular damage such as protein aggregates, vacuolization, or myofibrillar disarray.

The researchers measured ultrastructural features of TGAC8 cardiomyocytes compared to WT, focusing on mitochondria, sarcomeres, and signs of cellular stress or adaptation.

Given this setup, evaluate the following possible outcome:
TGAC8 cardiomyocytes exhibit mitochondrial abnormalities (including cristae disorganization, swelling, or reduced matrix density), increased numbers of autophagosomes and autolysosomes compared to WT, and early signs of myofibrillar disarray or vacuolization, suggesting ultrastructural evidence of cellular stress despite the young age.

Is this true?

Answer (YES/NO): NO